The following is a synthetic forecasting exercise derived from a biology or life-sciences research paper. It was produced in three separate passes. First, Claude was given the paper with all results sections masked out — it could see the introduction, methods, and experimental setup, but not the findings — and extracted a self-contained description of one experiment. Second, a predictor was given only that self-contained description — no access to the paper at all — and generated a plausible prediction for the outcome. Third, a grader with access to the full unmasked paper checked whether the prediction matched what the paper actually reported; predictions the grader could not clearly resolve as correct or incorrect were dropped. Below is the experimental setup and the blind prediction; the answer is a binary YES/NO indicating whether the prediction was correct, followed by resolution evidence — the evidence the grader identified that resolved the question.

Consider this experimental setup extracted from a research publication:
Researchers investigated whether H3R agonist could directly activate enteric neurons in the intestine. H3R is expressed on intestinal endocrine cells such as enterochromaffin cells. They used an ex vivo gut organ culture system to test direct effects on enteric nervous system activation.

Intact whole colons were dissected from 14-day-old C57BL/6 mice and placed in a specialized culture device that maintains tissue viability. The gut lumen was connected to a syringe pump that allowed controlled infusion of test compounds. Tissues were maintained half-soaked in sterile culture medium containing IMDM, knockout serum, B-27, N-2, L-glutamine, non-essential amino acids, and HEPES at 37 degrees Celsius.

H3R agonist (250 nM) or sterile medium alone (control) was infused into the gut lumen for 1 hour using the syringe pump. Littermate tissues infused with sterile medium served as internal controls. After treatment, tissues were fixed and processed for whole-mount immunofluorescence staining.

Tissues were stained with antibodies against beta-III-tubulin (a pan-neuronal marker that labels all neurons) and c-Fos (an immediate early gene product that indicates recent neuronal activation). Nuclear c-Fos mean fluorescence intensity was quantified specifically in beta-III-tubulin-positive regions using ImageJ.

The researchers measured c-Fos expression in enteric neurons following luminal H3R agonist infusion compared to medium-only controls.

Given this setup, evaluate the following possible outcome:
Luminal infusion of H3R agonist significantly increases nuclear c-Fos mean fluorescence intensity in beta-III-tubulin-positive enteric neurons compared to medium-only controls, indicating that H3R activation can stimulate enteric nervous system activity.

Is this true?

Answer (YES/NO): YES